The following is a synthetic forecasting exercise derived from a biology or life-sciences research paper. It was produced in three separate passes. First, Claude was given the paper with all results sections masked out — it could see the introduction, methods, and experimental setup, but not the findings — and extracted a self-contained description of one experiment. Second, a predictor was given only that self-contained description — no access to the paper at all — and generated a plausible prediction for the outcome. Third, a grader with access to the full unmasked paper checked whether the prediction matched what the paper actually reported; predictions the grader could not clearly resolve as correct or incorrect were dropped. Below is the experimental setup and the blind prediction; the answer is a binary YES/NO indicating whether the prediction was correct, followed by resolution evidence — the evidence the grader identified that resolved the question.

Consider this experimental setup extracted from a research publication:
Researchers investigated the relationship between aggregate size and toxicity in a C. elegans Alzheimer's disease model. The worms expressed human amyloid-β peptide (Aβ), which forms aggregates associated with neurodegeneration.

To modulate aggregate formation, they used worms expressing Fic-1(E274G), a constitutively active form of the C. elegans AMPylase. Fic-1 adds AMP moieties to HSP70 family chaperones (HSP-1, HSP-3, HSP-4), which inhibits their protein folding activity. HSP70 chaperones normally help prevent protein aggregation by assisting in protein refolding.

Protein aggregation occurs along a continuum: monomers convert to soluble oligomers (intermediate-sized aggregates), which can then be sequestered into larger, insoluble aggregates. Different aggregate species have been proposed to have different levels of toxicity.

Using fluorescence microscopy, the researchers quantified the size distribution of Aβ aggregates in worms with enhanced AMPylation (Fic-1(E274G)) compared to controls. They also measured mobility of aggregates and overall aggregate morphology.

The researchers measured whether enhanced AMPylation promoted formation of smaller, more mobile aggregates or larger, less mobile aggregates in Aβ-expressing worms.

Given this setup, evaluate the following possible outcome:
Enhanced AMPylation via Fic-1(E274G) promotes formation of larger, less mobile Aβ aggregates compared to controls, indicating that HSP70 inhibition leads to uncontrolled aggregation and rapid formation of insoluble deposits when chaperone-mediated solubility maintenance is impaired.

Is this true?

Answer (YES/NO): YES